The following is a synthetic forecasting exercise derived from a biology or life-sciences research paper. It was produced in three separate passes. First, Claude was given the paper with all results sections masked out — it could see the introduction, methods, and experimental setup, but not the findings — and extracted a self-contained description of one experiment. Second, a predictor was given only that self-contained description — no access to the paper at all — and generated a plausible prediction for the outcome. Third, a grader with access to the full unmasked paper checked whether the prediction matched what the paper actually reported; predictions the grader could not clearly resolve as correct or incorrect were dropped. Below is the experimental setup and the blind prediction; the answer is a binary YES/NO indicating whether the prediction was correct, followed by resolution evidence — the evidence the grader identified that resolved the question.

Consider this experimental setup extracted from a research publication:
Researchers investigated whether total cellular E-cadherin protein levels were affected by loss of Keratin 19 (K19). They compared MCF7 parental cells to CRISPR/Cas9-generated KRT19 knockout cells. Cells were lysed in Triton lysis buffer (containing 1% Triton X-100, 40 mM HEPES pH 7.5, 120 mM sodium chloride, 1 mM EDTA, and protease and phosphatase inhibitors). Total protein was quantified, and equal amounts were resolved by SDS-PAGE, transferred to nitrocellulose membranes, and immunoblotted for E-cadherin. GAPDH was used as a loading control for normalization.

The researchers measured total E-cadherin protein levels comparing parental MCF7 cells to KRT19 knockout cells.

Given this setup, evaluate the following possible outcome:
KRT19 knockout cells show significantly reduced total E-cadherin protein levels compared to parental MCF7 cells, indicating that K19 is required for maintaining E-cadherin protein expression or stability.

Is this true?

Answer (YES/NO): NO